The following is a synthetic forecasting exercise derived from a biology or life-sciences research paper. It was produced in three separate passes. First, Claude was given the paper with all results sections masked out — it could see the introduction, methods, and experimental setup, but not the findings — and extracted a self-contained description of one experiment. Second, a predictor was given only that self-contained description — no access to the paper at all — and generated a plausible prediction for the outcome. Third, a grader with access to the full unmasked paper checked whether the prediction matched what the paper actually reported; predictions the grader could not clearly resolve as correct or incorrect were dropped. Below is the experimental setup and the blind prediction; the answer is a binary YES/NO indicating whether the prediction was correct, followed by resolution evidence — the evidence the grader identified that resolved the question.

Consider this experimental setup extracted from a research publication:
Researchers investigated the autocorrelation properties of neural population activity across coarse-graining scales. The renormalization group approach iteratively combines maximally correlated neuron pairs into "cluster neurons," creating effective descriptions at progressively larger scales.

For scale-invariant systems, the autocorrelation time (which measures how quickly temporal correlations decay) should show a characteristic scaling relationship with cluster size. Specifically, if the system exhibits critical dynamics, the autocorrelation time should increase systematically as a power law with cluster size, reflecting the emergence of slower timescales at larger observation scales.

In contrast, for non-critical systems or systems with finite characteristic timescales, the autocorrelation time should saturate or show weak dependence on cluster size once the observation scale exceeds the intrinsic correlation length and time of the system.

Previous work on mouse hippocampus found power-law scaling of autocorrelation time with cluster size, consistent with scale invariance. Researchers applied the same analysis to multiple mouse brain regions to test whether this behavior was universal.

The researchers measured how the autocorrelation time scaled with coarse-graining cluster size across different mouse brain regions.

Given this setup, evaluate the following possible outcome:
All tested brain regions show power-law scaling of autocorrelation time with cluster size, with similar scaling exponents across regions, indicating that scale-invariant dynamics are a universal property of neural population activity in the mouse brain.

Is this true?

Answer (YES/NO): YES